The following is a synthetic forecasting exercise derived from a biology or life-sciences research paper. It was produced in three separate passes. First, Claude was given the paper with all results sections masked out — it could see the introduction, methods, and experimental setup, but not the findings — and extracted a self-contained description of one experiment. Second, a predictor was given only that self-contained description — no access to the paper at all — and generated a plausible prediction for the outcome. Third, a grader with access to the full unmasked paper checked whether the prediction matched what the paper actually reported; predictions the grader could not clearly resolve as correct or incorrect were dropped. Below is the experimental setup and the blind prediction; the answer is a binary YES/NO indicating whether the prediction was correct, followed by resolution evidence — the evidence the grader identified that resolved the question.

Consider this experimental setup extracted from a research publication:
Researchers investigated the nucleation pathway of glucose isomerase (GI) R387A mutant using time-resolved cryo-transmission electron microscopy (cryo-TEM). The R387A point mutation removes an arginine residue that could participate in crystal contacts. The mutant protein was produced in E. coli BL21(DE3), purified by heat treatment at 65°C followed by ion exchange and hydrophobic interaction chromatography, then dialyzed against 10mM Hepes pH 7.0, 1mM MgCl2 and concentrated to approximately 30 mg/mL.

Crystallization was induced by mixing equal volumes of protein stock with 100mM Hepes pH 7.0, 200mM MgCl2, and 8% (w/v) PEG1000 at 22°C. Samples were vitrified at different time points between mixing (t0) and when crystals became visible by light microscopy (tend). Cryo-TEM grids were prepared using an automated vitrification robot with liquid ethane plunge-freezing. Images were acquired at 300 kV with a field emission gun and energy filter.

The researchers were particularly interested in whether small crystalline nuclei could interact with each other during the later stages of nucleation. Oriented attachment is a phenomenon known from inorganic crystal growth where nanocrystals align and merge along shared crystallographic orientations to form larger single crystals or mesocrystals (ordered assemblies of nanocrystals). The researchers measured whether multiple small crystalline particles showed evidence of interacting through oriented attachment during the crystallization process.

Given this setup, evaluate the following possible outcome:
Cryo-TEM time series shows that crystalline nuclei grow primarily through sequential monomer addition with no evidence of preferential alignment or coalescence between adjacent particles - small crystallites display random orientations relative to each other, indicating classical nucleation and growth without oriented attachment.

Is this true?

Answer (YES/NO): NO